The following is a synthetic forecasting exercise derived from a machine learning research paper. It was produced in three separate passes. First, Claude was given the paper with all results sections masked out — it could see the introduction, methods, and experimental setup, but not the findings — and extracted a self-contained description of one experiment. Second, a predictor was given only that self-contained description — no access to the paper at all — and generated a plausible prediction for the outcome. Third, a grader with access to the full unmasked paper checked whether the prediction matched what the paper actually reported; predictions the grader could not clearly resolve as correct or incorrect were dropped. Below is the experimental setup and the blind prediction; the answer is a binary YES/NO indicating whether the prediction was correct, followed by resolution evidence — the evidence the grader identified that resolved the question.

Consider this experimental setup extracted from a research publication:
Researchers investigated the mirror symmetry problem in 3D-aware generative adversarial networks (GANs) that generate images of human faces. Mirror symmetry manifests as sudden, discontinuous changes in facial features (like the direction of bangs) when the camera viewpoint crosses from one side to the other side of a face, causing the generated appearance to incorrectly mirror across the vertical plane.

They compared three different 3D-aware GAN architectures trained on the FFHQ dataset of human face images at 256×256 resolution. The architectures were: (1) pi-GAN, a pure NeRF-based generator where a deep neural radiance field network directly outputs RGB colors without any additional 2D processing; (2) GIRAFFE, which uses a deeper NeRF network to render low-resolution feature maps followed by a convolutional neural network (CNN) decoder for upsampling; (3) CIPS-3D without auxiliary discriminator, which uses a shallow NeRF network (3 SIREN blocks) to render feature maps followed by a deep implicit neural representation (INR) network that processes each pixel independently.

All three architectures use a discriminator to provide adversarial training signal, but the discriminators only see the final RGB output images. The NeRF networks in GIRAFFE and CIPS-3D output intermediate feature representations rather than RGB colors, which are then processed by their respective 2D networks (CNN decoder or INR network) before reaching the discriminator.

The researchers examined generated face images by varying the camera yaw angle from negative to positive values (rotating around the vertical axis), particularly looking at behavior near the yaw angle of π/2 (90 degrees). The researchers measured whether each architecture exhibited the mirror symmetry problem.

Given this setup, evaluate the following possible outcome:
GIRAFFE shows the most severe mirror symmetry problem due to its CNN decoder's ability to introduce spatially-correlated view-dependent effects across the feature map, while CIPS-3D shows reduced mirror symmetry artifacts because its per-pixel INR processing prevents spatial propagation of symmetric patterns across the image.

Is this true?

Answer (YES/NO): NO